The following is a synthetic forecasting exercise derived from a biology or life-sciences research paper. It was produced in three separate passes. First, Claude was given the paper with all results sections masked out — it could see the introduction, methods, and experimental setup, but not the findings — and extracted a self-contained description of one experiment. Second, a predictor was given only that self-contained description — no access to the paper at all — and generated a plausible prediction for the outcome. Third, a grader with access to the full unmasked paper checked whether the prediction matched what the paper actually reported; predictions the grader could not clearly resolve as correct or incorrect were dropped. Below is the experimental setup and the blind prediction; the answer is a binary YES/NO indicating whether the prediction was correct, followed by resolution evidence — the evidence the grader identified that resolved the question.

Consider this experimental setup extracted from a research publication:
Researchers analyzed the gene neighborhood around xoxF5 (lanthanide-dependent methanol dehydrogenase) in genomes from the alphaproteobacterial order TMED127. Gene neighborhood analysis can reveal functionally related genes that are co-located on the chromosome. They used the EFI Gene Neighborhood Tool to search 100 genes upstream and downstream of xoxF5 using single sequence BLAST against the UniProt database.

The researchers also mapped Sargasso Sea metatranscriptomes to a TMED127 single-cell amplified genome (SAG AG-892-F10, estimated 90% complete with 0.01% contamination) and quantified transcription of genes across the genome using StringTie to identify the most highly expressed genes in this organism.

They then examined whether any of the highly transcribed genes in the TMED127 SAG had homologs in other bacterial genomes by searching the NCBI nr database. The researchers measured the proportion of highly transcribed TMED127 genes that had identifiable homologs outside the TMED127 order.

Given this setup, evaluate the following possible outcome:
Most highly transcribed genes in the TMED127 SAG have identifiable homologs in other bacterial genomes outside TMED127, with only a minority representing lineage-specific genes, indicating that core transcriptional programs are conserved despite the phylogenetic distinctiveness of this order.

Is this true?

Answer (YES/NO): YES